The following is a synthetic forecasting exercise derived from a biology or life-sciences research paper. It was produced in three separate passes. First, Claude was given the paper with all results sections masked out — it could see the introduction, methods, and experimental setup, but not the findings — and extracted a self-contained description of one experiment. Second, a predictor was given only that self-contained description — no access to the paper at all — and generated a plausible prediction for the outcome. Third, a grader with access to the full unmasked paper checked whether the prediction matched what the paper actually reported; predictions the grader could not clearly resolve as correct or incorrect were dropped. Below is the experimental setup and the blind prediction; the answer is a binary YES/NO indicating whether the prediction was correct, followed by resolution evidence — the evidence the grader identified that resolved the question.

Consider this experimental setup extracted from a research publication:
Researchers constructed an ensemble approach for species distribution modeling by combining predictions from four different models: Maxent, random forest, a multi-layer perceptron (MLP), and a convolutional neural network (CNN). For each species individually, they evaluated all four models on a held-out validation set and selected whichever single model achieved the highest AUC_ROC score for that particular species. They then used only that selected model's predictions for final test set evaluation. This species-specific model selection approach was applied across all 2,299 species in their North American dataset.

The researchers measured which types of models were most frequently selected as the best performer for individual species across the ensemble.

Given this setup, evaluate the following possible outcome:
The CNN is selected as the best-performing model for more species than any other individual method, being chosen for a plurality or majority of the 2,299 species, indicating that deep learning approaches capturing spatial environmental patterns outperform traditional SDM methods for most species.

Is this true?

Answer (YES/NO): NO